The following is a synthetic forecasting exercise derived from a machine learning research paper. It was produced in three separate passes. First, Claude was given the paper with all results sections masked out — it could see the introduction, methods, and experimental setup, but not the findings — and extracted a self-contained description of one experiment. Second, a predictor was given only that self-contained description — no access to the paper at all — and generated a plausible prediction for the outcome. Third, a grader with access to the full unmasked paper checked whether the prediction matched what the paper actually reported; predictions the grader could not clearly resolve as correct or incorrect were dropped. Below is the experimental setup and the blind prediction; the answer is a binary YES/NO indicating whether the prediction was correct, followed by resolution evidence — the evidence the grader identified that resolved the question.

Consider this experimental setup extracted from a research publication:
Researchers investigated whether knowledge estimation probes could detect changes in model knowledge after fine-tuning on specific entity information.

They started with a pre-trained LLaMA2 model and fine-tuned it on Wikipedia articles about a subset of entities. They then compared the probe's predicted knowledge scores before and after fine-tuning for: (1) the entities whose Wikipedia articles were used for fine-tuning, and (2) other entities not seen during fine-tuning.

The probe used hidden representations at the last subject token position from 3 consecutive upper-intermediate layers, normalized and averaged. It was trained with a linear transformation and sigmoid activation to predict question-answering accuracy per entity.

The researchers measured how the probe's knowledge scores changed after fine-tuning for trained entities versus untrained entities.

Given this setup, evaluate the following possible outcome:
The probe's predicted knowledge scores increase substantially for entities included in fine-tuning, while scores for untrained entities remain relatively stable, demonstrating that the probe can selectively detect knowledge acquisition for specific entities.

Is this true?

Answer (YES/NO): YES